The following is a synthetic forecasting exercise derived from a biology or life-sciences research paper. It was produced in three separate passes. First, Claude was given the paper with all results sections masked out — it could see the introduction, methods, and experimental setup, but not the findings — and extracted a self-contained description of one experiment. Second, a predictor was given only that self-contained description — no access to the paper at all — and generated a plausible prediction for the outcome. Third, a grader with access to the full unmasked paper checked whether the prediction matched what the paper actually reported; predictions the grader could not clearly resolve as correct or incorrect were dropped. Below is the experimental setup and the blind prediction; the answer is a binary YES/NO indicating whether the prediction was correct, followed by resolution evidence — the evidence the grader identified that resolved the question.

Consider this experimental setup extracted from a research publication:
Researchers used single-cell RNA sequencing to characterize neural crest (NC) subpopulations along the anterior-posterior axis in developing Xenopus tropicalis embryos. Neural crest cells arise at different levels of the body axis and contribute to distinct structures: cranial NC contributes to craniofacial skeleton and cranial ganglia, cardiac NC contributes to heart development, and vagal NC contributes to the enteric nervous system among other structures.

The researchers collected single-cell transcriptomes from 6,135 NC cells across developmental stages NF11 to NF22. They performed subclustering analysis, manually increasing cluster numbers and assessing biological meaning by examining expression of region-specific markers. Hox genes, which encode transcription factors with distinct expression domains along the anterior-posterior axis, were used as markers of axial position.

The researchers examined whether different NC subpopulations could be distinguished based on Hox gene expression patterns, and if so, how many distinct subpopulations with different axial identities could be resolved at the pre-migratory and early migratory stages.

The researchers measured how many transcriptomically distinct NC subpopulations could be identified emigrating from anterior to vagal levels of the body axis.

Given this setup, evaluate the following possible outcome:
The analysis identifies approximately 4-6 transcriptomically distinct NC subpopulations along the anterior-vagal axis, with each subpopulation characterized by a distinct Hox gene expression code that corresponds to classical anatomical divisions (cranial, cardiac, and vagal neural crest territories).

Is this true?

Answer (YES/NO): NO